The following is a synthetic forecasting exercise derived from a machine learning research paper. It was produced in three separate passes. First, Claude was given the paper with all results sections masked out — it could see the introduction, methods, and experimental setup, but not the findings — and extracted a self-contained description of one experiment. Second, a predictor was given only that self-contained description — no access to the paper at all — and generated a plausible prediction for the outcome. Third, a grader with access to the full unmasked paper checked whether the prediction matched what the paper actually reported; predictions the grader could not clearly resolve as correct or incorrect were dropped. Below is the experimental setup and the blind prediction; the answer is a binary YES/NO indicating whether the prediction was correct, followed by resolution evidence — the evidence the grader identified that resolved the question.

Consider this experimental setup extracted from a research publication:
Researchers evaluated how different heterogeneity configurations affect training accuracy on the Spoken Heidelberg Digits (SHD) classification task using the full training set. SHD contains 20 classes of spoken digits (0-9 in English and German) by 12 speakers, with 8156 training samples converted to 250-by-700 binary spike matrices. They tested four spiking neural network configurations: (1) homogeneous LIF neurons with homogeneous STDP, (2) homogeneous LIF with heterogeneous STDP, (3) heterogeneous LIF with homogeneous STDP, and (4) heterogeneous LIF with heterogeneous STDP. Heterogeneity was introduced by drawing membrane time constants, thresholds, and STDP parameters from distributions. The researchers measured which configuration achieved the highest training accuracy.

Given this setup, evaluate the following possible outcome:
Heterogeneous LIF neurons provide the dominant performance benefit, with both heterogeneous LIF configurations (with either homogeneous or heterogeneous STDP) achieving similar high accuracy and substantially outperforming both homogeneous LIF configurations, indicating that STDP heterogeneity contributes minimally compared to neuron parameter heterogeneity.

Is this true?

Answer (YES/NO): YES